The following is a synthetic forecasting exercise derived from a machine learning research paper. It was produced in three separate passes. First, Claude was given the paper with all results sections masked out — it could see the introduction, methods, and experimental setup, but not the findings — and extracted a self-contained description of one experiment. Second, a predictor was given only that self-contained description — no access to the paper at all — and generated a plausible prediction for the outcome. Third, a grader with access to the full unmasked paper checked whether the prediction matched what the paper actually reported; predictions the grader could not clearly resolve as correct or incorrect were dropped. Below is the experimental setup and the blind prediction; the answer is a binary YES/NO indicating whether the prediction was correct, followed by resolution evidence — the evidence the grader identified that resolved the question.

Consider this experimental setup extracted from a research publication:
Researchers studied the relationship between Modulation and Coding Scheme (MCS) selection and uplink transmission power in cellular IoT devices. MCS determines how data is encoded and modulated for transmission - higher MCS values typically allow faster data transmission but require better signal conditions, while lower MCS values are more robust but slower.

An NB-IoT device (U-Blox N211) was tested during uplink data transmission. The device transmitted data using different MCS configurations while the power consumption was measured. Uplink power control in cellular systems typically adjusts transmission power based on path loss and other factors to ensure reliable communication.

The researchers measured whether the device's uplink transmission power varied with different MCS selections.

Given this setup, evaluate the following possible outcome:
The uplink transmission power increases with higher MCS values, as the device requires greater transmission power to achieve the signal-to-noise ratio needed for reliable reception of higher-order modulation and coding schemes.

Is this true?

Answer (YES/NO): NO